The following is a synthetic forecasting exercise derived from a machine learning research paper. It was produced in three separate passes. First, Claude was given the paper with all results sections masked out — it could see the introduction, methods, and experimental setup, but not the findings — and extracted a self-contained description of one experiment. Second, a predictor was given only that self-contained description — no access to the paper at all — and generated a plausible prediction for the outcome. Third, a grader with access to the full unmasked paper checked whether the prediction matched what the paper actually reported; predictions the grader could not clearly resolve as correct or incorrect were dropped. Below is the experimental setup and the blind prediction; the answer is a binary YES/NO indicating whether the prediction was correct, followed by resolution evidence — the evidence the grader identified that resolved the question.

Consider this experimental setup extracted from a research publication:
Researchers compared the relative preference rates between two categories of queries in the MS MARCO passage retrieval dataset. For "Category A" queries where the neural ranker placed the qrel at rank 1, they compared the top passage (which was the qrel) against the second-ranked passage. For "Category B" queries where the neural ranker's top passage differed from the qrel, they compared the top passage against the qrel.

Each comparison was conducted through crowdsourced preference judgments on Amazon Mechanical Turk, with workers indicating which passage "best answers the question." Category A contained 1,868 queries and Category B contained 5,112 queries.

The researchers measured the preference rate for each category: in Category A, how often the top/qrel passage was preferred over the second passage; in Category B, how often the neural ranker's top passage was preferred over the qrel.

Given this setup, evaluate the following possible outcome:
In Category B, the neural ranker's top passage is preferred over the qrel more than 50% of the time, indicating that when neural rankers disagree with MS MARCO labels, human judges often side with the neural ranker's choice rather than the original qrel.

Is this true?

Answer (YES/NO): YES